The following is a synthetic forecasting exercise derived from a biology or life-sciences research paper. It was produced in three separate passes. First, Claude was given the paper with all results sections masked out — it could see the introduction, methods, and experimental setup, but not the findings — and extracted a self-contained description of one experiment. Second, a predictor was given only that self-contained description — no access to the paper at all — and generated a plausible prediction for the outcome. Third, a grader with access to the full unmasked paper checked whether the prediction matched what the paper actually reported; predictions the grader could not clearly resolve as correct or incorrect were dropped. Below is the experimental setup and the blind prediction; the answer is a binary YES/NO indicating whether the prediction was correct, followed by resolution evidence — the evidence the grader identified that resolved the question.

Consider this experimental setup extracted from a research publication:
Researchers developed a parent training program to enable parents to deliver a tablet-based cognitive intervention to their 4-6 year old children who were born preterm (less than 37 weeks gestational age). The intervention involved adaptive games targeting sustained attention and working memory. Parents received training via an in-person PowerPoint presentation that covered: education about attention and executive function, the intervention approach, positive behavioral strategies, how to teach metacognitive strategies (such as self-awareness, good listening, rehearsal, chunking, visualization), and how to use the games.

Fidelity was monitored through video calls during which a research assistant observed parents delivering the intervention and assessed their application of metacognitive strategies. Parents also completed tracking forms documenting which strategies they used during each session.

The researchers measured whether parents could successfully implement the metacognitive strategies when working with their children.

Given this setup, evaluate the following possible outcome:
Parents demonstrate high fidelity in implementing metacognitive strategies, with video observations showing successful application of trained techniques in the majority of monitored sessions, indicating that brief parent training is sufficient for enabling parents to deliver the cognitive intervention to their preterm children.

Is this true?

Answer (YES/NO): YES